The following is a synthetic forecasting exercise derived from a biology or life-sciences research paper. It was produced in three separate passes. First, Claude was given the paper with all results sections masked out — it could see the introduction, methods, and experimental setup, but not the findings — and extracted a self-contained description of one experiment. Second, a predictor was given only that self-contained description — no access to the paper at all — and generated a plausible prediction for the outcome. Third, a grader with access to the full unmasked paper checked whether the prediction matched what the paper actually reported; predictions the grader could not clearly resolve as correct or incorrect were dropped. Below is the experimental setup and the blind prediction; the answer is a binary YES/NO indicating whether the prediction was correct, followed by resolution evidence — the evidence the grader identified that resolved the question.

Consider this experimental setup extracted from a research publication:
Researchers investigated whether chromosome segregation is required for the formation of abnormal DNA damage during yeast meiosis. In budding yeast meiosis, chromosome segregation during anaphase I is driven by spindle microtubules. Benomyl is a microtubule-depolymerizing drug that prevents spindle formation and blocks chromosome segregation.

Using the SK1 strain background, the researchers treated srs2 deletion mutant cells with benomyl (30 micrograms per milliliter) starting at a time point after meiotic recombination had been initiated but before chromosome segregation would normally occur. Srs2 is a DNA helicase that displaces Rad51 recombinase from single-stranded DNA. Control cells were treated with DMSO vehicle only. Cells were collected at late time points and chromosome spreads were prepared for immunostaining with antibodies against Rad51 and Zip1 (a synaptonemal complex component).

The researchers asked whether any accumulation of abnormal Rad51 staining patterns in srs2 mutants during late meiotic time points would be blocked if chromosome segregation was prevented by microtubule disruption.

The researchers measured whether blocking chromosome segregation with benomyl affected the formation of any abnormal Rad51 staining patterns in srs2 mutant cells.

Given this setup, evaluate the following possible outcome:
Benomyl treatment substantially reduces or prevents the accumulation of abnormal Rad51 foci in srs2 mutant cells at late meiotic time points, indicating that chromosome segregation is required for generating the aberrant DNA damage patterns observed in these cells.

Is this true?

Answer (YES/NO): NO